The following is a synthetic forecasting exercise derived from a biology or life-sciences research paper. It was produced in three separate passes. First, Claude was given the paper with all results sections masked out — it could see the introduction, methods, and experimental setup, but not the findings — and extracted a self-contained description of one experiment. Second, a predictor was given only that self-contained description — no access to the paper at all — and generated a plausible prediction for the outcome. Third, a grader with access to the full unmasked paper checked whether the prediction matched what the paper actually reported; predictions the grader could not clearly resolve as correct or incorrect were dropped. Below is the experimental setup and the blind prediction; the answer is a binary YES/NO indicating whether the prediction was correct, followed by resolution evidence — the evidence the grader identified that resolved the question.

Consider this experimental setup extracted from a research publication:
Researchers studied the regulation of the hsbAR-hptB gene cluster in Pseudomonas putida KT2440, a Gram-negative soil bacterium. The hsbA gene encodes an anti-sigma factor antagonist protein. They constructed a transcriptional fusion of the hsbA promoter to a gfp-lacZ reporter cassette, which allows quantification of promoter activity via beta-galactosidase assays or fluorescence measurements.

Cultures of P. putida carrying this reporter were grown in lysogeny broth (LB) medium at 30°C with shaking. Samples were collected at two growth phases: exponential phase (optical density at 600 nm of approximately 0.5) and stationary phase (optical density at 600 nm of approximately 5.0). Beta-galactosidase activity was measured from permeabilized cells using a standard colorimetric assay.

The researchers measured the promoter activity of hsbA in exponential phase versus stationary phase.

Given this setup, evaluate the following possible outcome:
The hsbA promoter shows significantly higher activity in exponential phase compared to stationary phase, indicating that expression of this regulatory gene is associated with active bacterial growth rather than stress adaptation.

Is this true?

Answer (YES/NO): NO